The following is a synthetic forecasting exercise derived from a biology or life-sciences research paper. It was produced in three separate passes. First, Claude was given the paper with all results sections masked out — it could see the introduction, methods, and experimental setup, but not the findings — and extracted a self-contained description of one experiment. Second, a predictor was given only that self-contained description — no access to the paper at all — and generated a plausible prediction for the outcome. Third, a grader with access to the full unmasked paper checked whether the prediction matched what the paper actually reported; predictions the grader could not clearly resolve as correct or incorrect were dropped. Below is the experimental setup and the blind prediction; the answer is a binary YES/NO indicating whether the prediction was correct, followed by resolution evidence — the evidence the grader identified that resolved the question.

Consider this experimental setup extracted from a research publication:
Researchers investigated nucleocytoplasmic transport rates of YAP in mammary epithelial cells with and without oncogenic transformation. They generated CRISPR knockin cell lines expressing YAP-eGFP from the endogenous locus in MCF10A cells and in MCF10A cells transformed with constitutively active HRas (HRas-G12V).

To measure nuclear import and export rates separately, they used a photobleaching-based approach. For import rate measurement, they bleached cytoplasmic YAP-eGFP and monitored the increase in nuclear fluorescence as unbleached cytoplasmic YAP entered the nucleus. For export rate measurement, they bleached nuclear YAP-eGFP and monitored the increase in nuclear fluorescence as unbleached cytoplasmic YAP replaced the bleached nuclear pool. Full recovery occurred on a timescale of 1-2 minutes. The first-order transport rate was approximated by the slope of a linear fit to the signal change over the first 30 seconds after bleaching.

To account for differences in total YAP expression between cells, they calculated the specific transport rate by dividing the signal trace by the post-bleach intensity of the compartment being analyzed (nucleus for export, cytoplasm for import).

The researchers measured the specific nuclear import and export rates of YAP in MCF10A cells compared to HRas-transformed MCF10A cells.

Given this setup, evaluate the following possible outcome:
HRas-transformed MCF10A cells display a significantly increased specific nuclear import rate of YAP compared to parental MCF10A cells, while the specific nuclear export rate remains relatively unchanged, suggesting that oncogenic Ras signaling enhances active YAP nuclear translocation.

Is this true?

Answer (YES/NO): NO